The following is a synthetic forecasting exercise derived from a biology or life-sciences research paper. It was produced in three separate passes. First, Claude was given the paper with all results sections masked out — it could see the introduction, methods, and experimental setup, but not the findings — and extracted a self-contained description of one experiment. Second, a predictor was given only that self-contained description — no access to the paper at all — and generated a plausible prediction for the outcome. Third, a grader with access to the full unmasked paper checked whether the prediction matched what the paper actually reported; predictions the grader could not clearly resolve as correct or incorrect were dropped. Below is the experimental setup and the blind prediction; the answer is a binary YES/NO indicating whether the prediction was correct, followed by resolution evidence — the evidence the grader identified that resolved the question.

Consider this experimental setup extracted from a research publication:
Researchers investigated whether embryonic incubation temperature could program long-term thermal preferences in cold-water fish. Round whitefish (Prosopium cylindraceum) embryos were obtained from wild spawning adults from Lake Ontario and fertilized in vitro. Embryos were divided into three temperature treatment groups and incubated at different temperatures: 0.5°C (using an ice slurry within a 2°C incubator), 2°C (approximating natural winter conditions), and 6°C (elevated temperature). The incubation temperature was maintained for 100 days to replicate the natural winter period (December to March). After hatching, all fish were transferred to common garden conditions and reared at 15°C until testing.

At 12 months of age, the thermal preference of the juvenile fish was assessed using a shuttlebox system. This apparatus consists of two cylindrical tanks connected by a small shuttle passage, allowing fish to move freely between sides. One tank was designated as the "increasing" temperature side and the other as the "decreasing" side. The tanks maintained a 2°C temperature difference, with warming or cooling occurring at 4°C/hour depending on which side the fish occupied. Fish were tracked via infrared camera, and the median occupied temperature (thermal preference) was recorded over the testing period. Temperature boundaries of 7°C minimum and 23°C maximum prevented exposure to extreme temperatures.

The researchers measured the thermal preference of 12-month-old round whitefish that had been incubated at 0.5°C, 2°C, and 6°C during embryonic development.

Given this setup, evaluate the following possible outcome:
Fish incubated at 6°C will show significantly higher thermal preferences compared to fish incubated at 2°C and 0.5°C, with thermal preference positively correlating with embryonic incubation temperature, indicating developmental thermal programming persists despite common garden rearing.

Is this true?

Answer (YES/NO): NO